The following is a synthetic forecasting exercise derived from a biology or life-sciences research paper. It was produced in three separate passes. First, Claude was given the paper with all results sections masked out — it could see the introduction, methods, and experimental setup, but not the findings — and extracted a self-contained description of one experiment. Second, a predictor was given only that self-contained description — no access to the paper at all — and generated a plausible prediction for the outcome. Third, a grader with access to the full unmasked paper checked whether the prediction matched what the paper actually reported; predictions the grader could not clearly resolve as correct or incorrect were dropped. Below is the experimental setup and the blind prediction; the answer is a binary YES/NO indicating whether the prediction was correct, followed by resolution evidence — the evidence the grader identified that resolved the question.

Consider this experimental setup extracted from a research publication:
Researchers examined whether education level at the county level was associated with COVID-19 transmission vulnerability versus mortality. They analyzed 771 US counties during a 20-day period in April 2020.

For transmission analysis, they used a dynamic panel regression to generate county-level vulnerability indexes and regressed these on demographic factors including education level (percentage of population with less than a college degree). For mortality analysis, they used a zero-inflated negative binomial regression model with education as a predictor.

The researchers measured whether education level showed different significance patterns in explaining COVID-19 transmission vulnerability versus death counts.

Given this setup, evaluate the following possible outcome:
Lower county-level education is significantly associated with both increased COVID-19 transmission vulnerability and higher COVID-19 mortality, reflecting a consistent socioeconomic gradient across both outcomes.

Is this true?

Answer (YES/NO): NO